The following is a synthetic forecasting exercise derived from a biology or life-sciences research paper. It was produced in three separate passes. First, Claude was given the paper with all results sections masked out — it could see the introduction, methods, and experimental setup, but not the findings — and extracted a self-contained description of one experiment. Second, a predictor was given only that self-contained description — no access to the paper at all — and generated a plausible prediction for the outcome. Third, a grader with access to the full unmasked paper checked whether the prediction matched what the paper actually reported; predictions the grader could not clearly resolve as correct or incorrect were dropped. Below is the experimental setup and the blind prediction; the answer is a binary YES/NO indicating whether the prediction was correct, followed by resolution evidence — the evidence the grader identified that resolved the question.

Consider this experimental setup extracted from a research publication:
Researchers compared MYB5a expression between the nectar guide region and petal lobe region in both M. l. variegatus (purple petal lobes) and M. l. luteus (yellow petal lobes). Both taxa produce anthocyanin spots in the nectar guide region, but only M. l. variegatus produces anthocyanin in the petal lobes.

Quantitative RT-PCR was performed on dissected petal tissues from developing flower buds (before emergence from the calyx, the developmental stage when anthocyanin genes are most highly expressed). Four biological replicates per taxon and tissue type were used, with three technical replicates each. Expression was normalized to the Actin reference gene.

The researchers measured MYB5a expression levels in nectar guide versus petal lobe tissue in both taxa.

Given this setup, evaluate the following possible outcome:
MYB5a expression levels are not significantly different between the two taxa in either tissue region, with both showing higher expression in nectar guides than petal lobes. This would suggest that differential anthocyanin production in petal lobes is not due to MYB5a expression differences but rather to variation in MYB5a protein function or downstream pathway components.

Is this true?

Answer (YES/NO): NO